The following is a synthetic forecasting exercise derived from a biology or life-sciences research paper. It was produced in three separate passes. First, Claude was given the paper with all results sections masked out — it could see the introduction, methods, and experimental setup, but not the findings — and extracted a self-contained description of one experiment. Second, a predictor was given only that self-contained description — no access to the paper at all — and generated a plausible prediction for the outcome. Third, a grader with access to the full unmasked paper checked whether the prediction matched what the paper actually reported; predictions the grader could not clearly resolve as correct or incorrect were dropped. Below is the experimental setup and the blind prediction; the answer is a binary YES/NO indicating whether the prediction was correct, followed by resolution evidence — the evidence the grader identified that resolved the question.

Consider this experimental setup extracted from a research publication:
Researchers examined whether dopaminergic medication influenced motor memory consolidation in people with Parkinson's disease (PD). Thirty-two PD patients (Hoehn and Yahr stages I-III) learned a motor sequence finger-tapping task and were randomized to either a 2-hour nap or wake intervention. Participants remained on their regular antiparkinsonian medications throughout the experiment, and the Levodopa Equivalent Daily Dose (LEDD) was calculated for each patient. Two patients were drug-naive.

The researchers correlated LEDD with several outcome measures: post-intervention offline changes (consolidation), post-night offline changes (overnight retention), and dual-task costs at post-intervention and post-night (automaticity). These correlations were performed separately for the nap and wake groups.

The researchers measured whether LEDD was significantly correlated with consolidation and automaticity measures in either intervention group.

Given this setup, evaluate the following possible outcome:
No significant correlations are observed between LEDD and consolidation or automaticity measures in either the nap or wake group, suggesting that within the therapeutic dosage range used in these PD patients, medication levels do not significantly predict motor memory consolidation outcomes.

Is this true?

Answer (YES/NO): YES